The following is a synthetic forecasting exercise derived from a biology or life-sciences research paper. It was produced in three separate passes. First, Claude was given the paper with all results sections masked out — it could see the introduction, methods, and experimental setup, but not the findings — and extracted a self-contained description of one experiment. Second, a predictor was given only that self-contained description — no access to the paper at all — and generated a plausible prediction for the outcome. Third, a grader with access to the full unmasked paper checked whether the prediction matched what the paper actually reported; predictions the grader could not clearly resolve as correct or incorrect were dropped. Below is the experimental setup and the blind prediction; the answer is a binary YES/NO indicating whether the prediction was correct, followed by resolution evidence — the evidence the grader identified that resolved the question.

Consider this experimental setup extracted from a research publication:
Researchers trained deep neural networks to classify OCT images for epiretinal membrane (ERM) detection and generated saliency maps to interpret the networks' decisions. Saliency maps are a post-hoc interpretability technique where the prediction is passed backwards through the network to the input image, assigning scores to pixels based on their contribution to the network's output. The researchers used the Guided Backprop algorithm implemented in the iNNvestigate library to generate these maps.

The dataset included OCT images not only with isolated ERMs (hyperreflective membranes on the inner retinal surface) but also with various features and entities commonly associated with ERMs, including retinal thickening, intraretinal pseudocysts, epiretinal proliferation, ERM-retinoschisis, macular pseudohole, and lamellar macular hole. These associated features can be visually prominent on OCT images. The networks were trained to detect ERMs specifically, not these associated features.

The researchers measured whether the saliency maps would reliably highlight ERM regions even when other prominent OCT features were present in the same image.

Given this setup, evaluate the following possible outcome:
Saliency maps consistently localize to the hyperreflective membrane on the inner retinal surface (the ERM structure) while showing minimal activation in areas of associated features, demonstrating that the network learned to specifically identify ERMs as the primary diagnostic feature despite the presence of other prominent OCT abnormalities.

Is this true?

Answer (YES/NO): YES